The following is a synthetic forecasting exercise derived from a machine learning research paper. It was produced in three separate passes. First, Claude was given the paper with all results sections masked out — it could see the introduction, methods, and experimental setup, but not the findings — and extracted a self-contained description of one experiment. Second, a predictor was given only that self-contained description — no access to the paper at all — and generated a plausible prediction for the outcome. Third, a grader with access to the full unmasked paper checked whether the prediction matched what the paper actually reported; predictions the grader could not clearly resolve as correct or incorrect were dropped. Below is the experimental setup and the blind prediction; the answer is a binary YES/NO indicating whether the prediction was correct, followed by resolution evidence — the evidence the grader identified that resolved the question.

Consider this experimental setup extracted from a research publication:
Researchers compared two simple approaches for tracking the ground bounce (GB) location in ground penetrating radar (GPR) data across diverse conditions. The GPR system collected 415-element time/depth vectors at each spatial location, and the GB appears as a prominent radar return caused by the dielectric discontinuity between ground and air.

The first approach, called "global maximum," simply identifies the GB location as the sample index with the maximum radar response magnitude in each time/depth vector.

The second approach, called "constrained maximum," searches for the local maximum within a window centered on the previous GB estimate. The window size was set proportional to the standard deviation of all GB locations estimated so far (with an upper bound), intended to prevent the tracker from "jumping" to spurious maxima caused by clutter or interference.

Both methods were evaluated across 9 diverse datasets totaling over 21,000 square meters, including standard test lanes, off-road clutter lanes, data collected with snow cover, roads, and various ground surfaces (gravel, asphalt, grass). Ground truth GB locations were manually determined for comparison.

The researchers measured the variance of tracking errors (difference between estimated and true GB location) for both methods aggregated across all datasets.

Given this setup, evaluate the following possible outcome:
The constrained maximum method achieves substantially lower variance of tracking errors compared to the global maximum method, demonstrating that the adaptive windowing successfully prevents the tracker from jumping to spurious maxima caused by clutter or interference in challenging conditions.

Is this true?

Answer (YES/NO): NO